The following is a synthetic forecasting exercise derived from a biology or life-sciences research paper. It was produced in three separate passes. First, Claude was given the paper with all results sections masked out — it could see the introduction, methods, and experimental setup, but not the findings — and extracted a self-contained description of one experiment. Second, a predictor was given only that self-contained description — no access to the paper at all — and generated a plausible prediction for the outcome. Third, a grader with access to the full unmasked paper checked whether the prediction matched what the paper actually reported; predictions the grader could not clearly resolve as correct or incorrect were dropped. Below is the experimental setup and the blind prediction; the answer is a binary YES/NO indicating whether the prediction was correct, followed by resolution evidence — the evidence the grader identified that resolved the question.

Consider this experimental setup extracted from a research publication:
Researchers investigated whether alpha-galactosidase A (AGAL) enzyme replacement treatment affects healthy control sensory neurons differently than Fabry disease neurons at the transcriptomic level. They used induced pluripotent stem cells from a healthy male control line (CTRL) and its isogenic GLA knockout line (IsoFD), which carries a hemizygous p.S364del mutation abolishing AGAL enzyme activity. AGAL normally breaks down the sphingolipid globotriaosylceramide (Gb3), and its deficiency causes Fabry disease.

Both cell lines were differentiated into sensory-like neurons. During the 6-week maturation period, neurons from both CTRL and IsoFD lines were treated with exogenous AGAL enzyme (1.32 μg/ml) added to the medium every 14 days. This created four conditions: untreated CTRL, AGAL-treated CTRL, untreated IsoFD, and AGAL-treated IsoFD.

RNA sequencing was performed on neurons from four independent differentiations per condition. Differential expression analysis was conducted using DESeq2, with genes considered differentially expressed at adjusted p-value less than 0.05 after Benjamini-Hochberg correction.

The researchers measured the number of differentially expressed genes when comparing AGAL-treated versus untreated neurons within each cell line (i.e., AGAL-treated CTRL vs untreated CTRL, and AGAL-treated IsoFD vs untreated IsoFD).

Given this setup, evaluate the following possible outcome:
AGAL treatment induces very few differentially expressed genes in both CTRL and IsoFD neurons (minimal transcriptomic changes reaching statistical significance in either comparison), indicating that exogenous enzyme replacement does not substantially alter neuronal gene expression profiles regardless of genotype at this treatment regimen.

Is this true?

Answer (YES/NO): YES